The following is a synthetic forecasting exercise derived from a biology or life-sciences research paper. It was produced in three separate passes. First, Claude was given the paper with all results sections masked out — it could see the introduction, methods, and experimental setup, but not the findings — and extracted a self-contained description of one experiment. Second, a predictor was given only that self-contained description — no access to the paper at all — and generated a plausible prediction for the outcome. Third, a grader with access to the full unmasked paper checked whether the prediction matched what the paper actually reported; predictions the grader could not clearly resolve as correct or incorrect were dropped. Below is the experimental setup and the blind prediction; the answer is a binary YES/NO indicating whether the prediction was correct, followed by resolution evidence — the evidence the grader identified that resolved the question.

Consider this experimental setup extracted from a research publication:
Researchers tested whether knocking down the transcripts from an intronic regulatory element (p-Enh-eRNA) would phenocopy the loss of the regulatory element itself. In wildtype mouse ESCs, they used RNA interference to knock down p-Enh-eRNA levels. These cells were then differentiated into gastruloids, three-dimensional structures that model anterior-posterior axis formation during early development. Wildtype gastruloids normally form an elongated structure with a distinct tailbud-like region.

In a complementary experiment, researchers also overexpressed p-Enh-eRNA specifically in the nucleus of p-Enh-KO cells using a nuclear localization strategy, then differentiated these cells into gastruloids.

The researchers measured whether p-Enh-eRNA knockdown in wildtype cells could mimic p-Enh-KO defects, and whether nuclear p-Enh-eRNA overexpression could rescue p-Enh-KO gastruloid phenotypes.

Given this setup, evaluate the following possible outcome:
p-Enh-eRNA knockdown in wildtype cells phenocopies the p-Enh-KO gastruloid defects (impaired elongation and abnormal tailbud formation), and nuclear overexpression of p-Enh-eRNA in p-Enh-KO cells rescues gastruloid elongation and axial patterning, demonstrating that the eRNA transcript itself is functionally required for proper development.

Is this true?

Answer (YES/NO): YES